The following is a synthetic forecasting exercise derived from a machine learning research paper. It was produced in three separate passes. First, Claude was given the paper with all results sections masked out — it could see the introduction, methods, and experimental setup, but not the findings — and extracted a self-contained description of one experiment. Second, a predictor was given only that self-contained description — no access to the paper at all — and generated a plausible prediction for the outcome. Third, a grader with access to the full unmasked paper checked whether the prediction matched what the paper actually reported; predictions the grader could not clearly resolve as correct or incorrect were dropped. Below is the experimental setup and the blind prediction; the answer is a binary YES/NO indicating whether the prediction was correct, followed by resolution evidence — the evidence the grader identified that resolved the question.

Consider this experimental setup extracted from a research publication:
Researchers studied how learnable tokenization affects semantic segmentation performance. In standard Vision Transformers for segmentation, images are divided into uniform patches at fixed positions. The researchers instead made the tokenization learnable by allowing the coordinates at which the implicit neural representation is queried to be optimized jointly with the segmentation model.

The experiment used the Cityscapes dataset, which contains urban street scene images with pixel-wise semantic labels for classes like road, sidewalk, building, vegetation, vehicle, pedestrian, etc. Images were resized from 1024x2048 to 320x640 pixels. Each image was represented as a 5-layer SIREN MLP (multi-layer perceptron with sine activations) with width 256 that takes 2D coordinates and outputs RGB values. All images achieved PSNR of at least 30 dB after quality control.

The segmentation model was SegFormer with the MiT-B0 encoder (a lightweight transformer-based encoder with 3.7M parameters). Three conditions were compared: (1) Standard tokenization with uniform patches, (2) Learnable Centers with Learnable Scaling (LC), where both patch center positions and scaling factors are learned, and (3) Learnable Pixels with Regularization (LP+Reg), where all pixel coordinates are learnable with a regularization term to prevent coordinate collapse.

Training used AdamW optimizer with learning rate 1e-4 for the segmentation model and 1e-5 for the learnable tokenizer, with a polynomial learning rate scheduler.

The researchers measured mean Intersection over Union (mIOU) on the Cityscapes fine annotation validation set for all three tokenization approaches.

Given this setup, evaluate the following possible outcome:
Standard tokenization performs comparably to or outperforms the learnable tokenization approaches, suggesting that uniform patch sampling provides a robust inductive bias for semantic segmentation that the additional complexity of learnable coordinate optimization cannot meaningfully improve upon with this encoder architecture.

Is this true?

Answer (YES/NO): NO